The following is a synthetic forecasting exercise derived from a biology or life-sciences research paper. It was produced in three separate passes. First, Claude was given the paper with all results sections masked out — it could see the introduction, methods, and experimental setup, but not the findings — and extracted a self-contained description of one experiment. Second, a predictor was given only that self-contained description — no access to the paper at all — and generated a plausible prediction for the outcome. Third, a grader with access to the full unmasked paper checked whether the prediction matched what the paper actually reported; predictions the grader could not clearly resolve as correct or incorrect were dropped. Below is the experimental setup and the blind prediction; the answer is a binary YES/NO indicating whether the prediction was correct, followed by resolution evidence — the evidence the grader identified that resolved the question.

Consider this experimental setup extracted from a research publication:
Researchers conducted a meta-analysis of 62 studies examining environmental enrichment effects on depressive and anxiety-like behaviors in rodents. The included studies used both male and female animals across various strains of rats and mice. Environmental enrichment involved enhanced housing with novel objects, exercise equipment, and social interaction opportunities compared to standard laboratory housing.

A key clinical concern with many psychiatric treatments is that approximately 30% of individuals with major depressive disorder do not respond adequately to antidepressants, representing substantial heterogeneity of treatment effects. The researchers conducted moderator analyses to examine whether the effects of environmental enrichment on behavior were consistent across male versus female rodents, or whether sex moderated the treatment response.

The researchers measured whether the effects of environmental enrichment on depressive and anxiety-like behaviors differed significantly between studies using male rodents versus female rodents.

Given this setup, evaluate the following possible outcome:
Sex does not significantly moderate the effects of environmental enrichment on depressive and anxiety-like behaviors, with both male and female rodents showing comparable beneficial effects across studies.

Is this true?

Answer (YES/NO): NO